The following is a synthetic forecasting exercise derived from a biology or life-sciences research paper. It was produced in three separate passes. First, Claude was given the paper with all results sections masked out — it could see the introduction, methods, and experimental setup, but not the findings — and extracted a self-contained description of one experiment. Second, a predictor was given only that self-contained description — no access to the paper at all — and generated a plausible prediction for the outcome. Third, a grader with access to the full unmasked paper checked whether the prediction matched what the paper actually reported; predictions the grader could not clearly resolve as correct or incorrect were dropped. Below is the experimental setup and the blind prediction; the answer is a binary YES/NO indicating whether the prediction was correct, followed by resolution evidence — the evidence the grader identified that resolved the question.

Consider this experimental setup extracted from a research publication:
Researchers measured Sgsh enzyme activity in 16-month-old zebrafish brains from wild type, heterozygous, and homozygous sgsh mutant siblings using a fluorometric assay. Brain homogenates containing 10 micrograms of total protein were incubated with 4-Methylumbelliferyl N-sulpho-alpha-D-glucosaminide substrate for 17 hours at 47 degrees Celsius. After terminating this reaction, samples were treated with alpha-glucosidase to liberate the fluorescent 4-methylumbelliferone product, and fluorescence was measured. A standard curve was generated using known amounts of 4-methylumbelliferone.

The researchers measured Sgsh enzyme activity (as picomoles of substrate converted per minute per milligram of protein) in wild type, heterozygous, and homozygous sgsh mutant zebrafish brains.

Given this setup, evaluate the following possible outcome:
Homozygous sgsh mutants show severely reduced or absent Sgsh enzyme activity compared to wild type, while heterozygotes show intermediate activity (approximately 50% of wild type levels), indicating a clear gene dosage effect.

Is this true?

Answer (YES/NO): NO